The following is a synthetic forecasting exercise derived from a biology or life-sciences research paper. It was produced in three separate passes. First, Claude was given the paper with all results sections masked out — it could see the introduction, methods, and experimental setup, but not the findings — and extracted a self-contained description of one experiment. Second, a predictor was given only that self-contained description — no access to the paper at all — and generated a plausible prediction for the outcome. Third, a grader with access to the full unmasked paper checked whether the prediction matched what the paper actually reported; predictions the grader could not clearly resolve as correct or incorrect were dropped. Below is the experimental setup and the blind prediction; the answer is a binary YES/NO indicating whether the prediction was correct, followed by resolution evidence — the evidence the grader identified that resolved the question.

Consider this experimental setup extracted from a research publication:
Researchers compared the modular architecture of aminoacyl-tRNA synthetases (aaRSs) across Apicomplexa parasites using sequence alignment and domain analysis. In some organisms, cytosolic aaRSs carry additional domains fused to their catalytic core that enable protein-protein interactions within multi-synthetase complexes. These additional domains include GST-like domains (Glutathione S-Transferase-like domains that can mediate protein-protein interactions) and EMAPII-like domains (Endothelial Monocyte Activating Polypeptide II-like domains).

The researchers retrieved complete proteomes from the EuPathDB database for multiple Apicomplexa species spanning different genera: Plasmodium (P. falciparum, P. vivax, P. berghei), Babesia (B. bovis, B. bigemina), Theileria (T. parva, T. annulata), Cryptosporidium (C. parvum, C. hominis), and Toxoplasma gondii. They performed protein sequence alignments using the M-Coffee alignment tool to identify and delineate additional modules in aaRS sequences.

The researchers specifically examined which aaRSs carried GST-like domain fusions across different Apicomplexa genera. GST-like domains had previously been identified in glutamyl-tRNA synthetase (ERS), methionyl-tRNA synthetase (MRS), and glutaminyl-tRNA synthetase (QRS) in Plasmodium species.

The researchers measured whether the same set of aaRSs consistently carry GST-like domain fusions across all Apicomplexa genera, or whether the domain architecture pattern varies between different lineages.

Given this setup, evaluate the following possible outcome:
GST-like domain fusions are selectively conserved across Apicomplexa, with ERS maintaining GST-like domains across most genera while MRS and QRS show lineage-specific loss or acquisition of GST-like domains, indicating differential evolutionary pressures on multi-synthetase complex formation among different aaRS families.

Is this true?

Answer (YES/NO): NO